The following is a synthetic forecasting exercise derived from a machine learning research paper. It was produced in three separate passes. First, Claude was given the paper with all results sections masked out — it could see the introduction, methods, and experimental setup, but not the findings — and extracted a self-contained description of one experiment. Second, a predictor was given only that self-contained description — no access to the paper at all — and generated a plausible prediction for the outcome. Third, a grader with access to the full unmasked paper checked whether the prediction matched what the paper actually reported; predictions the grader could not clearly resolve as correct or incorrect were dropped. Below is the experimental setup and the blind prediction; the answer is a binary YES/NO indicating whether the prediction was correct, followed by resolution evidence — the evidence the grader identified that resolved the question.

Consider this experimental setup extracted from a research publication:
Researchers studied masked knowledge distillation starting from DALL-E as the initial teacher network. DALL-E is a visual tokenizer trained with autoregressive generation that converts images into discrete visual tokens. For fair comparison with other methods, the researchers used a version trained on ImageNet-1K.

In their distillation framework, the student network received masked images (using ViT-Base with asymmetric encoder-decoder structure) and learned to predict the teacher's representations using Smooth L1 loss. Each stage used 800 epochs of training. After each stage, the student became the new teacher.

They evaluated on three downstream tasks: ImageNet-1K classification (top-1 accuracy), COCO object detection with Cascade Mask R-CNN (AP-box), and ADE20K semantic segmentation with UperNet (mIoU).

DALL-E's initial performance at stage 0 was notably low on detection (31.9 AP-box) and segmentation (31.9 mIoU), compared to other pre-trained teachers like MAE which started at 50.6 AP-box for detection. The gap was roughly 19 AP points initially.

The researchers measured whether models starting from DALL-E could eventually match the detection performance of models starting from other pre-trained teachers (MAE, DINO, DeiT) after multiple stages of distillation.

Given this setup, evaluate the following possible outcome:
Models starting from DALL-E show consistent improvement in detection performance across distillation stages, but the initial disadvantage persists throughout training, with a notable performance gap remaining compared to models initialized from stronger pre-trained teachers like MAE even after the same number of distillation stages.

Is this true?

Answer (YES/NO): NO